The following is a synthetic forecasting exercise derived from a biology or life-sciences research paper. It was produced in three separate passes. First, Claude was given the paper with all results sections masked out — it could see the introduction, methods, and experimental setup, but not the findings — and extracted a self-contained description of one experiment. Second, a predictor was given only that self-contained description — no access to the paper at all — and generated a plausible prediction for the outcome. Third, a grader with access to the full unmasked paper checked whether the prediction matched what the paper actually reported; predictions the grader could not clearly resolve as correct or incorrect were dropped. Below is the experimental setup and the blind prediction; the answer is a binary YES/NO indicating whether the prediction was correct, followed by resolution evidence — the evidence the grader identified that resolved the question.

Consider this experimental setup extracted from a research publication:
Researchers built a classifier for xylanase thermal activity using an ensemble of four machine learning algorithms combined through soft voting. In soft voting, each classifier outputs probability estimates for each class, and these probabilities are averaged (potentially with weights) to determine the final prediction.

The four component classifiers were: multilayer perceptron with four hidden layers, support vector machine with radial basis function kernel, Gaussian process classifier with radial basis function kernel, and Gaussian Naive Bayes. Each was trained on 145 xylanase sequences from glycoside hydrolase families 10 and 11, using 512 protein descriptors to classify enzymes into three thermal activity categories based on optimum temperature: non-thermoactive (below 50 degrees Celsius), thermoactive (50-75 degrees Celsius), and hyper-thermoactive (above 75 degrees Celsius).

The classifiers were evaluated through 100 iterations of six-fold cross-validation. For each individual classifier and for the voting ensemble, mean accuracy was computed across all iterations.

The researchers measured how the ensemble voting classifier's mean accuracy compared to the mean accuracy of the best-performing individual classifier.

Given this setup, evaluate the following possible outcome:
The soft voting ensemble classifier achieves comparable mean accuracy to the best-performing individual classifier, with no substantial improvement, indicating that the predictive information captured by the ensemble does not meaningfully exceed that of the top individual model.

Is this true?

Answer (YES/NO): YES